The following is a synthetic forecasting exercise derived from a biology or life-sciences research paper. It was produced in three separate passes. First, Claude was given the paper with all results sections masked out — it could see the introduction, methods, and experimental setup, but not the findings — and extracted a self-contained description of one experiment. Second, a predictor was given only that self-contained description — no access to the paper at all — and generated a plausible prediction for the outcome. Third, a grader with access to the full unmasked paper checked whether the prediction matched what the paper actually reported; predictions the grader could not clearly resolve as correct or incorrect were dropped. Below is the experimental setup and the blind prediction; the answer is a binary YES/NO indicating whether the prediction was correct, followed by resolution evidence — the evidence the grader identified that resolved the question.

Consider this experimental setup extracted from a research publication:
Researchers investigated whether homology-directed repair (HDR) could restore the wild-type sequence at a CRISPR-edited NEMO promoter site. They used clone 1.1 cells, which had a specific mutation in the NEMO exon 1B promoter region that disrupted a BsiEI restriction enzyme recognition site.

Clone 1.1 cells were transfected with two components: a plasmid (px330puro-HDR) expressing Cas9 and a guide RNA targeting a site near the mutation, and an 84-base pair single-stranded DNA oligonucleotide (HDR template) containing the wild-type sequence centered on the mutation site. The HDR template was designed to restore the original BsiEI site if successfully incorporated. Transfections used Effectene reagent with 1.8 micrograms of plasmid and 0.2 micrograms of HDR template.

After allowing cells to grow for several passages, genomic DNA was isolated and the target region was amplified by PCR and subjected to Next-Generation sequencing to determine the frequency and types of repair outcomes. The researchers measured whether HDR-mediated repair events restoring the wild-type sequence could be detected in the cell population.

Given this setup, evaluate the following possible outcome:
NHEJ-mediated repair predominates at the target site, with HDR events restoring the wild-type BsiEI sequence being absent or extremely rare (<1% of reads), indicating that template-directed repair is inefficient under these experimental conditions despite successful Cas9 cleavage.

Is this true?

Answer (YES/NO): NO